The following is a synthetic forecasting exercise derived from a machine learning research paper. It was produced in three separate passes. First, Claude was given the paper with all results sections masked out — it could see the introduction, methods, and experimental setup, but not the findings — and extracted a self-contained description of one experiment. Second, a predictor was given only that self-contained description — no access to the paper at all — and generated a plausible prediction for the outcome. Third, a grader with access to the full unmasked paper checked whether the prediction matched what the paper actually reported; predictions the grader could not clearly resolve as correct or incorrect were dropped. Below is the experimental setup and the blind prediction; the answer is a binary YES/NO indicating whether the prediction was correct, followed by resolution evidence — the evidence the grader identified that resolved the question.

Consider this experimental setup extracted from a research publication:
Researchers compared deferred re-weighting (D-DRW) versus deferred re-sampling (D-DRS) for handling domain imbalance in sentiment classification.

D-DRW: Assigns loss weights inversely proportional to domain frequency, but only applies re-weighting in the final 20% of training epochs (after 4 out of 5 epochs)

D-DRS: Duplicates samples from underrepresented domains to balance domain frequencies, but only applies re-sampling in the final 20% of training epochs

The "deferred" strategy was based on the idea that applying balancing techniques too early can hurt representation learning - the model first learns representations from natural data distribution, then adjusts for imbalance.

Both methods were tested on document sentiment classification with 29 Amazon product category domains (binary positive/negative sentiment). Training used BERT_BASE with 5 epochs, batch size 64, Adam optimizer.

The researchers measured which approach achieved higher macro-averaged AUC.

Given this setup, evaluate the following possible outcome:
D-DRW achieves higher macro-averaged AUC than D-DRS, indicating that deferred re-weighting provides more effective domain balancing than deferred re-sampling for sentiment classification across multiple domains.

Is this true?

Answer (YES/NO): YES